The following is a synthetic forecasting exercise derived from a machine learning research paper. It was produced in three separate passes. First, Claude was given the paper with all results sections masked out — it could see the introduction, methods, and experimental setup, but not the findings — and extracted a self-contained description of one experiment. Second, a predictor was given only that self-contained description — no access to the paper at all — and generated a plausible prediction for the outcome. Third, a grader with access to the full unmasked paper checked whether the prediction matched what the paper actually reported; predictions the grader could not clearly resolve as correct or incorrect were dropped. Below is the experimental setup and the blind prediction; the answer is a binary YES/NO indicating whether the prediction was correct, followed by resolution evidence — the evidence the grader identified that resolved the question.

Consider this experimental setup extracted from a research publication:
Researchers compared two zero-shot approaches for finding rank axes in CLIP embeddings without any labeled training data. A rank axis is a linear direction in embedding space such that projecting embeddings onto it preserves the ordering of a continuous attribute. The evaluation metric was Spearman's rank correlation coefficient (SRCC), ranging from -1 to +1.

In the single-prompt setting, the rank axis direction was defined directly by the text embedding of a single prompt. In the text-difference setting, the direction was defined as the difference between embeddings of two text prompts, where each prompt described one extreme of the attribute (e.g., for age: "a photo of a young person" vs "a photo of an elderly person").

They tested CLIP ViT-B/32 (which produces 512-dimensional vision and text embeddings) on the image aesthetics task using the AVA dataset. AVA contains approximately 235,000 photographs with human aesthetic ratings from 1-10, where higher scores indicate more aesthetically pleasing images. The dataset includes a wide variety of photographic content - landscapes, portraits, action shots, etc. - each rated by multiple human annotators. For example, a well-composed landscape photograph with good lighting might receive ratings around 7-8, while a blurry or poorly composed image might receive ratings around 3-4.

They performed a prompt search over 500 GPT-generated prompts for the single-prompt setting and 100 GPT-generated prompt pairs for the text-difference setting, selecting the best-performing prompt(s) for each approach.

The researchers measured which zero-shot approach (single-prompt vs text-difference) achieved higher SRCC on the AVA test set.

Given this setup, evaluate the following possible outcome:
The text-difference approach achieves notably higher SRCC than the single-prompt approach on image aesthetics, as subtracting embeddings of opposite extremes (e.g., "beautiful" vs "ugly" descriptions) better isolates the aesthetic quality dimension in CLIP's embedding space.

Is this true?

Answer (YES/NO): NO